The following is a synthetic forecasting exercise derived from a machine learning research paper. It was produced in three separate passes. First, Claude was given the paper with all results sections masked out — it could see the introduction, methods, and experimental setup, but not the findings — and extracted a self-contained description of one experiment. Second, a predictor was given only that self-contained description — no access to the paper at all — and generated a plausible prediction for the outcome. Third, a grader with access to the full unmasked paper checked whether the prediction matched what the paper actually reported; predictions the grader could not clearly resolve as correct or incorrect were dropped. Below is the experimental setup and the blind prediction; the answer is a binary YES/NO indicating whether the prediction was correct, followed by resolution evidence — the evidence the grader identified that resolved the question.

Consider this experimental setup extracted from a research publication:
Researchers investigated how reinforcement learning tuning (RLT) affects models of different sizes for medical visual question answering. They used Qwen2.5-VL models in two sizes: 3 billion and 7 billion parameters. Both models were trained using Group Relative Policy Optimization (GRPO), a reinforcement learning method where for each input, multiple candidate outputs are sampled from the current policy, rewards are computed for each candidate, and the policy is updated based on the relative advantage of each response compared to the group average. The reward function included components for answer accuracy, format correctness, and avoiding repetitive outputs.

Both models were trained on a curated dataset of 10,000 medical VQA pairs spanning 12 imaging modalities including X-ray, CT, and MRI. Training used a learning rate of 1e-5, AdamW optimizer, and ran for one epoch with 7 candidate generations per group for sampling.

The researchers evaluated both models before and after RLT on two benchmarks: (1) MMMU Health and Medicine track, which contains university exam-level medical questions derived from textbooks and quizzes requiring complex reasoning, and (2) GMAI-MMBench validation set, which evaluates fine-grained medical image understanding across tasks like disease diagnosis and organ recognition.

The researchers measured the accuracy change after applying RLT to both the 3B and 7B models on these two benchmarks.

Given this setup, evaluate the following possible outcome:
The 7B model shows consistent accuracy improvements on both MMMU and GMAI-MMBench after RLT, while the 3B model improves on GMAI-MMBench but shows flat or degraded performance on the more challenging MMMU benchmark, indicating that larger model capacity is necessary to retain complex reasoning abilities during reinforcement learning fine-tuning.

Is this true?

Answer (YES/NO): YES